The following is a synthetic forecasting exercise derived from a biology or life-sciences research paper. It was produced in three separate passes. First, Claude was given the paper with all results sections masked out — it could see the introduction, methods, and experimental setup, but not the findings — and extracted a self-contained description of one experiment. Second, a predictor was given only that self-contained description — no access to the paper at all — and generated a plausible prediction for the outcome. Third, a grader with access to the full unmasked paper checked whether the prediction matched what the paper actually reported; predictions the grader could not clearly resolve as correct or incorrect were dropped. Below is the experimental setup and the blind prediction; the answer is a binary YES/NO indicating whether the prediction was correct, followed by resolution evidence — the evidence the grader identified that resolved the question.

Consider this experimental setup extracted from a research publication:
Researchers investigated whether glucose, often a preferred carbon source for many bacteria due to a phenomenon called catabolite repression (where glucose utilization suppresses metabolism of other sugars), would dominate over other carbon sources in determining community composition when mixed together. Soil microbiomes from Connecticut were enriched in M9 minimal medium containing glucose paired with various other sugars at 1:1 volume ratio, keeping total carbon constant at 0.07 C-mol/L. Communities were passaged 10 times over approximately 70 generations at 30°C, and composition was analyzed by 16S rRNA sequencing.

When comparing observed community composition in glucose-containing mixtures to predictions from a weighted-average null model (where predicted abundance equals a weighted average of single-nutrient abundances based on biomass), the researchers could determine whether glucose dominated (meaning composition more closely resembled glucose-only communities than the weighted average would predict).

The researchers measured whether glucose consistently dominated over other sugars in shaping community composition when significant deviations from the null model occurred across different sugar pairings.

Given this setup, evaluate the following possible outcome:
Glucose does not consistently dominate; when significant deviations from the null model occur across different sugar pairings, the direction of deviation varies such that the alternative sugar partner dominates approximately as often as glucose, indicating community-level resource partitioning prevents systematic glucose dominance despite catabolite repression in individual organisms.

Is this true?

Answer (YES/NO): NO